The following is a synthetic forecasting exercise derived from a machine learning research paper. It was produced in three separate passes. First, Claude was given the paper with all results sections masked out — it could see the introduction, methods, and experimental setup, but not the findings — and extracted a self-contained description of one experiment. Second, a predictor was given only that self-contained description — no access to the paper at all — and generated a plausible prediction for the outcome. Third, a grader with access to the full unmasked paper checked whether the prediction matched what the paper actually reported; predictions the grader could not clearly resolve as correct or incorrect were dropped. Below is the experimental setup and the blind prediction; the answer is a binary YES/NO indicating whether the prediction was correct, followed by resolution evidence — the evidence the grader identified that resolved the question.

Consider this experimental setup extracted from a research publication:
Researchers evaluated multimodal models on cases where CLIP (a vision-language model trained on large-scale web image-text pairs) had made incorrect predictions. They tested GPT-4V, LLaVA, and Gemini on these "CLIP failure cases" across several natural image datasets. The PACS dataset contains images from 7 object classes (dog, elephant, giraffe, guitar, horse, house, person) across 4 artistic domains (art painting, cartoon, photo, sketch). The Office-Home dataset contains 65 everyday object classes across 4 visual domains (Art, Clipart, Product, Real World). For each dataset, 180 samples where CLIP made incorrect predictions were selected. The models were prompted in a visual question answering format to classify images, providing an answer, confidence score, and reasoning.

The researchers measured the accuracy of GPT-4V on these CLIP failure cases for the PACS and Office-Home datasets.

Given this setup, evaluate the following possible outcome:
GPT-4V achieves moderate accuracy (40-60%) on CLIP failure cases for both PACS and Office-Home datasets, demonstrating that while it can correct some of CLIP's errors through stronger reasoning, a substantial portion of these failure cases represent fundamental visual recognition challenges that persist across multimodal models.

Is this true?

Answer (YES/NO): NO